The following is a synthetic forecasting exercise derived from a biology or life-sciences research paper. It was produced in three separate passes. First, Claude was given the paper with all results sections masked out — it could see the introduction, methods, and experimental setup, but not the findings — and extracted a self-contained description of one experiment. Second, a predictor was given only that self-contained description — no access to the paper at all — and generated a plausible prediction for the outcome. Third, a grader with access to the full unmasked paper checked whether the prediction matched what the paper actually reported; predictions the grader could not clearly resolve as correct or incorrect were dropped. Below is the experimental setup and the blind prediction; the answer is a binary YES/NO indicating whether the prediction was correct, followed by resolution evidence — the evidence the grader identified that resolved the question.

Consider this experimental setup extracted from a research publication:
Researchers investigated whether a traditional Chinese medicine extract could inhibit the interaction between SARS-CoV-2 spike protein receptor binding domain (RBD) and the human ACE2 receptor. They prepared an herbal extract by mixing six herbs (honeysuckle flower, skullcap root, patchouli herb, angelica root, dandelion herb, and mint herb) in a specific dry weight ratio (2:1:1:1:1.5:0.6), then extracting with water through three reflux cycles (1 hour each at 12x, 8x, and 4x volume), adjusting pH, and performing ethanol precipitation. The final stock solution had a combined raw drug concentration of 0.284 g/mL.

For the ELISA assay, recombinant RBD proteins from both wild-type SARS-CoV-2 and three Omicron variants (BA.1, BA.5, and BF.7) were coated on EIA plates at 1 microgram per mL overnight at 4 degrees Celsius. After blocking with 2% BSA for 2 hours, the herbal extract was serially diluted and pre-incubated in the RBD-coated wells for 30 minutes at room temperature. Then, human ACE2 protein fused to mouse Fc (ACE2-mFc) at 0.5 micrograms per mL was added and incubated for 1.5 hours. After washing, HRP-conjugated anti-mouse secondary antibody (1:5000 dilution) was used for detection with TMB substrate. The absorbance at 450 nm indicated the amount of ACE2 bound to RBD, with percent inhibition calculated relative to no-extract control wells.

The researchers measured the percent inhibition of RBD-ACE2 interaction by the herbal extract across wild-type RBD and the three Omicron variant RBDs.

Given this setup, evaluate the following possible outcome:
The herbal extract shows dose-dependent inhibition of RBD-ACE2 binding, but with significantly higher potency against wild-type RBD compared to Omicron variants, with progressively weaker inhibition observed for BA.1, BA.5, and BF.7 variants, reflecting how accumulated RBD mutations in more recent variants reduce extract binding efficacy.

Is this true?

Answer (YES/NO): NO